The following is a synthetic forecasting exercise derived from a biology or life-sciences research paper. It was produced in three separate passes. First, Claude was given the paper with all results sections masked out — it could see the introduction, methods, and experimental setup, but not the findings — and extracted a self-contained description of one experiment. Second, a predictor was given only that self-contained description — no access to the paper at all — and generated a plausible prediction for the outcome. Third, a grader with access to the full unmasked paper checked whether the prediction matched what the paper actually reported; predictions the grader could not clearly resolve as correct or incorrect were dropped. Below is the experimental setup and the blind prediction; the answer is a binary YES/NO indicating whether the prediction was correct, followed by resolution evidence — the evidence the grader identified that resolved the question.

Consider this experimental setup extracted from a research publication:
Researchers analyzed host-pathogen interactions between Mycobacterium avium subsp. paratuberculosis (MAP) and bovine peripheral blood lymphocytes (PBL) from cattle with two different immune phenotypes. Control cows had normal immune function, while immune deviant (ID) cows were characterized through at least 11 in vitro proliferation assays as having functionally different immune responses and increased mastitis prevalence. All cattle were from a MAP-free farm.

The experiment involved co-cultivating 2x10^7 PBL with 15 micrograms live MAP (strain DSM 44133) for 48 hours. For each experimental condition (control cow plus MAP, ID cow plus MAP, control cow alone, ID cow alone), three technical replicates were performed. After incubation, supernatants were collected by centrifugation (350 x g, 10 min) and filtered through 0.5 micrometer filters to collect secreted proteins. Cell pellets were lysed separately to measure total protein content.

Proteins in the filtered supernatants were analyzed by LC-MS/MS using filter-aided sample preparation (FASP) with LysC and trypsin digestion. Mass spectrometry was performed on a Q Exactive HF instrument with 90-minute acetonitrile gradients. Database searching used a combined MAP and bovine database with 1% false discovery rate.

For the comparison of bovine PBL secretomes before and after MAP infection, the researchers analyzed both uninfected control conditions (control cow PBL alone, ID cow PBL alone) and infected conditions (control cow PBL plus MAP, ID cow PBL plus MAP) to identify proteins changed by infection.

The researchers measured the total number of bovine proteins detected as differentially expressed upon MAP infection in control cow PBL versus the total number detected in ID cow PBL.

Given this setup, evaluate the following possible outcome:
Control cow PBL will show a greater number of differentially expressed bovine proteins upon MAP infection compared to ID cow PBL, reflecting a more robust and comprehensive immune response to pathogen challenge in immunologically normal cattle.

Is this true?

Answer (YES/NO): YES